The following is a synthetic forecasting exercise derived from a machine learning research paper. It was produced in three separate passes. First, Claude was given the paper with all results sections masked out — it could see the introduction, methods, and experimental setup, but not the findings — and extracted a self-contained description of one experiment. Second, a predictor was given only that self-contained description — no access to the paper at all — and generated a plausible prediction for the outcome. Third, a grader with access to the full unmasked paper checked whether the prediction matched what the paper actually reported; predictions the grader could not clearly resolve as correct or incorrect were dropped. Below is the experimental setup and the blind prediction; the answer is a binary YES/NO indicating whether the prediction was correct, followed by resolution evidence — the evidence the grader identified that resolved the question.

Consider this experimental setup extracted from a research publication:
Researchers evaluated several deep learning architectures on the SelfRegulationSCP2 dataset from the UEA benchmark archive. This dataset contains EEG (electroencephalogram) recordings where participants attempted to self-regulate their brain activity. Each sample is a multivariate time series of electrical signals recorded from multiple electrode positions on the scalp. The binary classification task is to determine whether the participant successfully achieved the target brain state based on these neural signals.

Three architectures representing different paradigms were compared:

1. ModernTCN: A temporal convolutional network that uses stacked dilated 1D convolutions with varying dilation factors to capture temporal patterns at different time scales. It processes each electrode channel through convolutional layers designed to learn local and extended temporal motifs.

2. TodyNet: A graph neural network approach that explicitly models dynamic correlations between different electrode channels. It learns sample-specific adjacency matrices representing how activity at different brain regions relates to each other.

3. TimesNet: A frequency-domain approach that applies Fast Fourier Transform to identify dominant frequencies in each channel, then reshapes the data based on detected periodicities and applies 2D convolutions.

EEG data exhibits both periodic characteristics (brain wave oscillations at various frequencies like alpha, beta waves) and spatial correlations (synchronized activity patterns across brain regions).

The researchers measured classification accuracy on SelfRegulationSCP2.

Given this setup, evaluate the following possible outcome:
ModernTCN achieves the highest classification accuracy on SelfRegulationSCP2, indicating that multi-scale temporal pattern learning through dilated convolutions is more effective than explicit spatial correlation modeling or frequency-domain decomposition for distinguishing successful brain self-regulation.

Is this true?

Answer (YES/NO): YES